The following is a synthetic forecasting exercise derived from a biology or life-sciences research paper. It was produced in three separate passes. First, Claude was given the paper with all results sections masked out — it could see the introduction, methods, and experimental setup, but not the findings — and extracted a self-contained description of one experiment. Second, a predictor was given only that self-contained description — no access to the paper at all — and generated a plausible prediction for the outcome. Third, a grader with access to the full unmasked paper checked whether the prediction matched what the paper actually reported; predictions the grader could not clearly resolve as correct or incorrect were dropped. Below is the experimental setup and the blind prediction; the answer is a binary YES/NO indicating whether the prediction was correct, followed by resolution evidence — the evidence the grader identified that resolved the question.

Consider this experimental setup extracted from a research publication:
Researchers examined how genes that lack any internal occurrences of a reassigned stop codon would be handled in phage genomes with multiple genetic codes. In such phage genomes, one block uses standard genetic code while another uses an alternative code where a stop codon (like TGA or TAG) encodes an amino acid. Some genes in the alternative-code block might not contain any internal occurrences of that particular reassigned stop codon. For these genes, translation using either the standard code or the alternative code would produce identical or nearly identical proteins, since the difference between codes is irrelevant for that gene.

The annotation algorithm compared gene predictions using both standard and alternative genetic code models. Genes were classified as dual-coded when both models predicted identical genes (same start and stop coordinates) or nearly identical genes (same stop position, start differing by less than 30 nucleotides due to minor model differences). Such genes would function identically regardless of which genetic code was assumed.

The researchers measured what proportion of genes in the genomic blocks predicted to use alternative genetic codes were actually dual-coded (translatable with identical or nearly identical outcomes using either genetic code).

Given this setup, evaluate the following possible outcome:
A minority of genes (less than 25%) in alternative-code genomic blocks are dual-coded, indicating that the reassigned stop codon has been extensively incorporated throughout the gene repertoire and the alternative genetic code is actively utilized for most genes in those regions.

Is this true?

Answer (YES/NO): YES